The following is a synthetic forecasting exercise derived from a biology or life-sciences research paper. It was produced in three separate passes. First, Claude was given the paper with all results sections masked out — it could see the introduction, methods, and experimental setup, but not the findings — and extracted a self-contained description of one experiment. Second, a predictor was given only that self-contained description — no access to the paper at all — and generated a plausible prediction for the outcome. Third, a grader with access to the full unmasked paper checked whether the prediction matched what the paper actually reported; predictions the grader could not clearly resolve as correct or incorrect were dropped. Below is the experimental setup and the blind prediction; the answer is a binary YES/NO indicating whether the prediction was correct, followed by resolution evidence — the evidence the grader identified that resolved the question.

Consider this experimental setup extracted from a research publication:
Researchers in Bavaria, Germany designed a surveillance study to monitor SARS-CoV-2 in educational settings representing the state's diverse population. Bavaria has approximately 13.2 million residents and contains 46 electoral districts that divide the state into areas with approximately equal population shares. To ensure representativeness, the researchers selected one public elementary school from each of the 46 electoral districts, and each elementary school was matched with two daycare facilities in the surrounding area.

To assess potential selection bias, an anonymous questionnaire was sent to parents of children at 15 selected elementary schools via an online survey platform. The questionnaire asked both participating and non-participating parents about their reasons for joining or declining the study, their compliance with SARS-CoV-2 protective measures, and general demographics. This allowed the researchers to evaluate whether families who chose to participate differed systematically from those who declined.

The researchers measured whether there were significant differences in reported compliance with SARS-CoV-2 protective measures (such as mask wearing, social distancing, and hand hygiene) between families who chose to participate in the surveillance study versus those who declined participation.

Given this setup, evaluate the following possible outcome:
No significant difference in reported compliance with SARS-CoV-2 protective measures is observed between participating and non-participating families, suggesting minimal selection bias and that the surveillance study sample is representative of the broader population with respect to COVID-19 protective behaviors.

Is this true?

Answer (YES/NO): NO